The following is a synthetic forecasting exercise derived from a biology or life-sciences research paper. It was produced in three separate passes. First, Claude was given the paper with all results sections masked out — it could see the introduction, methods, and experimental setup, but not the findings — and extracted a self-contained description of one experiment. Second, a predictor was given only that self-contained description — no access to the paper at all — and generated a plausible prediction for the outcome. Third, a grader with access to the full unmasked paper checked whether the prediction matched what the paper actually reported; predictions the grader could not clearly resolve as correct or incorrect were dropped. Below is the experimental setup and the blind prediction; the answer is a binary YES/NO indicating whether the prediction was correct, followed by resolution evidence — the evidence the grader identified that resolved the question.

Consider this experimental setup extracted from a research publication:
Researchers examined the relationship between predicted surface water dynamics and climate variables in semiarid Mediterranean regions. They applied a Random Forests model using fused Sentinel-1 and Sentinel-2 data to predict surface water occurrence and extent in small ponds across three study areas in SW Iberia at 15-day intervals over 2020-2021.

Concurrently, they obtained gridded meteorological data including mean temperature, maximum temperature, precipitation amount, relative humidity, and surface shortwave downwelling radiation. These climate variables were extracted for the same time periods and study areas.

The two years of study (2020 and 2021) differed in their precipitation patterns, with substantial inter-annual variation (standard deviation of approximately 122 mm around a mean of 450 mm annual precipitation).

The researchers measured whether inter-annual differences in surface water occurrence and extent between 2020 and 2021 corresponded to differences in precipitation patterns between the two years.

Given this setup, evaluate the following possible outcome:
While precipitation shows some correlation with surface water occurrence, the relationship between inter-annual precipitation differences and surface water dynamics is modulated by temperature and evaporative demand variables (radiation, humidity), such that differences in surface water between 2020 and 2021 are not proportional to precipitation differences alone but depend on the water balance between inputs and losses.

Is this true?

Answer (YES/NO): YES